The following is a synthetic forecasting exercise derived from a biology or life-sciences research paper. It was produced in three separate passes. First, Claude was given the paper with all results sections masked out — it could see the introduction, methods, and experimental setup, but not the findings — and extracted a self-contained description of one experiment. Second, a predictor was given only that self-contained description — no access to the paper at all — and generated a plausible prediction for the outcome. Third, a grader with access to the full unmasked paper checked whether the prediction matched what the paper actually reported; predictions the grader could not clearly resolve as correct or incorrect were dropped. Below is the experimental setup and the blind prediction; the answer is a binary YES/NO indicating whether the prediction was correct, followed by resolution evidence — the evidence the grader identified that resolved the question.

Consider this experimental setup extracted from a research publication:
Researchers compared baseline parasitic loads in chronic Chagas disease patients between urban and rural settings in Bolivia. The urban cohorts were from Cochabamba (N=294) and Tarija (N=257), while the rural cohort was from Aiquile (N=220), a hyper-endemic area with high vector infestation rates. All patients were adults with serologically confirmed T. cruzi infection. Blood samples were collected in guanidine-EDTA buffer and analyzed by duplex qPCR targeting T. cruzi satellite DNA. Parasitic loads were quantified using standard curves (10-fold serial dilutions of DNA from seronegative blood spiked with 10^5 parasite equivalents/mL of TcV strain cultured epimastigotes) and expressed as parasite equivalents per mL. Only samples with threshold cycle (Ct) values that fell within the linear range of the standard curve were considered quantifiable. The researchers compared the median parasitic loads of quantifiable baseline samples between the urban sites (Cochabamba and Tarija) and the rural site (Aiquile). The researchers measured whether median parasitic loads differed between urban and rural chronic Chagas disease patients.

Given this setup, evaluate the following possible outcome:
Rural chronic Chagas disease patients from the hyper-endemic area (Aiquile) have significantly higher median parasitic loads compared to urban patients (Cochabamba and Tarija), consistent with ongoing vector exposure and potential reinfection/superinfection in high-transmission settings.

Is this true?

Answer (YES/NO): NO